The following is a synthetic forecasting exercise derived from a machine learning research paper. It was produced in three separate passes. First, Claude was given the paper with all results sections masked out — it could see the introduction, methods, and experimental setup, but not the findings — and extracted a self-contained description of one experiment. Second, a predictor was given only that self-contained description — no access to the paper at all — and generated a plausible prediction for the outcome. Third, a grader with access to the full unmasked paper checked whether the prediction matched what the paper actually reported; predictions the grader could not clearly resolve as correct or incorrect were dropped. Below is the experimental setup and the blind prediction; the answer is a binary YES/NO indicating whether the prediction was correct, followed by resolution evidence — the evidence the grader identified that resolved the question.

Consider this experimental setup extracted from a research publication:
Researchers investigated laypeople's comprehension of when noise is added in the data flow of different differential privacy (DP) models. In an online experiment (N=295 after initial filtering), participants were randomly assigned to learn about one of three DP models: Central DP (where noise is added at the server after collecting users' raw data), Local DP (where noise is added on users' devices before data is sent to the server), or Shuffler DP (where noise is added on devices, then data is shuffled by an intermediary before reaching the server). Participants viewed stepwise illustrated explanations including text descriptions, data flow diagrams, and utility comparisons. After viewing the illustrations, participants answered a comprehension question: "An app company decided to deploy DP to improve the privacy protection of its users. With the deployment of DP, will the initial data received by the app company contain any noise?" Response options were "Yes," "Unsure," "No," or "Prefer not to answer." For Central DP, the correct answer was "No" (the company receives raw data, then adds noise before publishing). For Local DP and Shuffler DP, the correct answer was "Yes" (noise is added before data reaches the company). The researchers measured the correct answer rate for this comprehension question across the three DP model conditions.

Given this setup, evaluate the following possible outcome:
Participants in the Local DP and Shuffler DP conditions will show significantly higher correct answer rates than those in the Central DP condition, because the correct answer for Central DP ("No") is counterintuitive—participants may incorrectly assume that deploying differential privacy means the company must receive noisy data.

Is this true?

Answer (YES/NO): YES